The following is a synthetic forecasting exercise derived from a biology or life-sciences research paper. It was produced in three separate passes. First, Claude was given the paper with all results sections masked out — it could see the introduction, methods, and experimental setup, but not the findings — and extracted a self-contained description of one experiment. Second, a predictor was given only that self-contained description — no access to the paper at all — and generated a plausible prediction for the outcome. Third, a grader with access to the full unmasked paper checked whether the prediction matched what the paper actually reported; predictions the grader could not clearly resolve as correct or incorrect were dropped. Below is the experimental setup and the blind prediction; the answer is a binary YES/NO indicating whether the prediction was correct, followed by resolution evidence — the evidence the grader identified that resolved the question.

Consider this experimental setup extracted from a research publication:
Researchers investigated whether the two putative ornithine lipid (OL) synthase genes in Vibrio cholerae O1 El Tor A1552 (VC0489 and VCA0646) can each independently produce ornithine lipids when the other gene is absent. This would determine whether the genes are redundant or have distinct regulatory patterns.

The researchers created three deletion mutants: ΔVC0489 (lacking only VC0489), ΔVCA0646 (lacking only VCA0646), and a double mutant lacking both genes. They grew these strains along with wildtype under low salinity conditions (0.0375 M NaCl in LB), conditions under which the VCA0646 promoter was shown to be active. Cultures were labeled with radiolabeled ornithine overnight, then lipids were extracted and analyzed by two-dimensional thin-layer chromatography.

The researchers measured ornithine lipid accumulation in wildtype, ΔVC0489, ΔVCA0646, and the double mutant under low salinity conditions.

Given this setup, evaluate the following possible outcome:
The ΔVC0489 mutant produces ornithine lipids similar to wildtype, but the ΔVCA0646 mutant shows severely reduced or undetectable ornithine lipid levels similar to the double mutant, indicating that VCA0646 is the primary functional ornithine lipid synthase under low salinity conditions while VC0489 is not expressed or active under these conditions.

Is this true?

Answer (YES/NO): YES